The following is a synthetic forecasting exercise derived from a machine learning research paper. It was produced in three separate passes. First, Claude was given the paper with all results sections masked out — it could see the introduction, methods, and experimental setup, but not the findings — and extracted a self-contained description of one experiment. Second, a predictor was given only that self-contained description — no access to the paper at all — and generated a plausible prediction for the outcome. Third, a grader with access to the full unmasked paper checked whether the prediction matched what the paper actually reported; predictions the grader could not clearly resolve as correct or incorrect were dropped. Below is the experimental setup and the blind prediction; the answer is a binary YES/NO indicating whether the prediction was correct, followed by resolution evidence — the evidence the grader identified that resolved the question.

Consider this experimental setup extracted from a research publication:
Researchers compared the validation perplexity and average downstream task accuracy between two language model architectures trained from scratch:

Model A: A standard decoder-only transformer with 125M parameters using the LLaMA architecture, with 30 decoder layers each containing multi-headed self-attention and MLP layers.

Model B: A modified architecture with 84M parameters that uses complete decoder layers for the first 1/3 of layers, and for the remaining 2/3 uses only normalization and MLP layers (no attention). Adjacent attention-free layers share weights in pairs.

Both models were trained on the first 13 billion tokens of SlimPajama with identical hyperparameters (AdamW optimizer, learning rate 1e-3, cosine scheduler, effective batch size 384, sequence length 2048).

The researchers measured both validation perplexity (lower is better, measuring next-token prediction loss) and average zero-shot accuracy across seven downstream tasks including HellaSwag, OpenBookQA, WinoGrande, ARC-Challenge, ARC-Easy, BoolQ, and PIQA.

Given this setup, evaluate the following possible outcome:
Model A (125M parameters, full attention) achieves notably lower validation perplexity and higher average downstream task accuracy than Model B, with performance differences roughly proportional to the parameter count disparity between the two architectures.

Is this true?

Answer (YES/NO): NO